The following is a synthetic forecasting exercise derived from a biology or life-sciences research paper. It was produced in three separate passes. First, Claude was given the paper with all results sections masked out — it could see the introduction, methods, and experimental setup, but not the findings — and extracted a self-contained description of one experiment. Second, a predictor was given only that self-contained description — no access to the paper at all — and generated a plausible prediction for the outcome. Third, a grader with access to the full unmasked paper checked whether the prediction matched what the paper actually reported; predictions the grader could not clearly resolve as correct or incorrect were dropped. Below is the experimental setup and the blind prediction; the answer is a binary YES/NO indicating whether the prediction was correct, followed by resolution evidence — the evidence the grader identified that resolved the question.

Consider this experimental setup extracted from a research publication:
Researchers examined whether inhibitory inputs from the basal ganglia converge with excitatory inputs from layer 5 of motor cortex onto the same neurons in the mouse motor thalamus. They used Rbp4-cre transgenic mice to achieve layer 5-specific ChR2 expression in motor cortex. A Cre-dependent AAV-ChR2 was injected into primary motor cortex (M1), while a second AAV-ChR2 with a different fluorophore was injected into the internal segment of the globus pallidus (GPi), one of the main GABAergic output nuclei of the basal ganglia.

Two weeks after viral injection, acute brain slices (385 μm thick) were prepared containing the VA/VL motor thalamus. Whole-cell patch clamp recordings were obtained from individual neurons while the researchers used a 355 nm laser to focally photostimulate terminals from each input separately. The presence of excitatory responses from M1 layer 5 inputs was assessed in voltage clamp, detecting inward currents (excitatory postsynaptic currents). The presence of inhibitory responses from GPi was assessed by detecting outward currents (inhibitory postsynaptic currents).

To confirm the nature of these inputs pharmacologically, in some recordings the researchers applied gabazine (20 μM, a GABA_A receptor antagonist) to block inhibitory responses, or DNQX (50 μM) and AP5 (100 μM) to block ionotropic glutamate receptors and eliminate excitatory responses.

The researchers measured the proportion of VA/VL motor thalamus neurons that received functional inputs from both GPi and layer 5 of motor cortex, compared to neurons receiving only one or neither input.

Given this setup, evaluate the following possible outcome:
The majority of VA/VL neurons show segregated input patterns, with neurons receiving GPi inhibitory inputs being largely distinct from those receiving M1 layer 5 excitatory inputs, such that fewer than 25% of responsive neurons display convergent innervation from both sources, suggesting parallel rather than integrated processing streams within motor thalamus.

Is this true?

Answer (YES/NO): YES